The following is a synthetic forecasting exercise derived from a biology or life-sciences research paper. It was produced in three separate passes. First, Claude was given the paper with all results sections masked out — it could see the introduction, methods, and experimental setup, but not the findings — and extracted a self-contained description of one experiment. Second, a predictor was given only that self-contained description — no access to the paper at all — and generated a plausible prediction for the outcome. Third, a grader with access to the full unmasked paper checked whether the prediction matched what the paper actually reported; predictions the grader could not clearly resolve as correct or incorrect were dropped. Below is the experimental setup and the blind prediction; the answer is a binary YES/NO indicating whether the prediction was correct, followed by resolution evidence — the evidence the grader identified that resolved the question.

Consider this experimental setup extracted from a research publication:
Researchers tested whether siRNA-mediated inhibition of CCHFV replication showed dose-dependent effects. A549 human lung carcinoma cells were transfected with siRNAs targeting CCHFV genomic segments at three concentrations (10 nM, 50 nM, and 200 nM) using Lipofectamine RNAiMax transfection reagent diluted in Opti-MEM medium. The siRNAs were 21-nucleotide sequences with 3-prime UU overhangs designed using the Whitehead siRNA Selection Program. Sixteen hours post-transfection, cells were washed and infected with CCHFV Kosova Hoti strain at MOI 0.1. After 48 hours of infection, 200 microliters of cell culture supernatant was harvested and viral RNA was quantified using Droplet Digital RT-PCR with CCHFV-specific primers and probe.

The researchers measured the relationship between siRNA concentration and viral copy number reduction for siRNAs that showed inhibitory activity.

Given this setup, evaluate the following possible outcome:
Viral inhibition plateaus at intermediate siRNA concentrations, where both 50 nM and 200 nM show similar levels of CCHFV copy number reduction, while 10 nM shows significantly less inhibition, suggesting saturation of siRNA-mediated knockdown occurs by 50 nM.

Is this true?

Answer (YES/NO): NO